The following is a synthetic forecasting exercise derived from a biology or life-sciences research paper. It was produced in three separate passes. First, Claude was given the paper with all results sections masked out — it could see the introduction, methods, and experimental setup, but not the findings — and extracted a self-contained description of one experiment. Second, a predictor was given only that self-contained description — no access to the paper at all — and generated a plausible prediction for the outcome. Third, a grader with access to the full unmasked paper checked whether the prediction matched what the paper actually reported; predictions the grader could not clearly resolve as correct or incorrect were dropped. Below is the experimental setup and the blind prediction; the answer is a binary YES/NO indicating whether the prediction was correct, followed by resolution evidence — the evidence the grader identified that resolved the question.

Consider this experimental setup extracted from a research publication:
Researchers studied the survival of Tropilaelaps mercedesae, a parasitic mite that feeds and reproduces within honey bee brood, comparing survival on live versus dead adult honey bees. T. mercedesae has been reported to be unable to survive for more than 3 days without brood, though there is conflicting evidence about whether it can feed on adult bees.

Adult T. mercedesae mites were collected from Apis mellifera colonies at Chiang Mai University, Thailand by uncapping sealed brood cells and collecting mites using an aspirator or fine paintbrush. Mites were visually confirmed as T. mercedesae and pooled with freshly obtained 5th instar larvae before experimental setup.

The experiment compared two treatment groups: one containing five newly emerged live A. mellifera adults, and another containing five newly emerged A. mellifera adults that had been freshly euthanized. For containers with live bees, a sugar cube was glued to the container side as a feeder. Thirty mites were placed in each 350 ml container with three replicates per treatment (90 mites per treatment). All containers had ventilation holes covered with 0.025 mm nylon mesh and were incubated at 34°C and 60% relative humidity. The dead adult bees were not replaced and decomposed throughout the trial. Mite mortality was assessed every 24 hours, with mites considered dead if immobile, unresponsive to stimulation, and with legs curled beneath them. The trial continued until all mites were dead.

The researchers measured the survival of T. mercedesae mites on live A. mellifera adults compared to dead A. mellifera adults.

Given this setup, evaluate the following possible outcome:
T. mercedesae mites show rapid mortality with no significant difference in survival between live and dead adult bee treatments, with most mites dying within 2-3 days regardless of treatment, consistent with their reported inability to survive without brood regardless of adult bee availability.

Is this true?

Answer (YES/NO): NO